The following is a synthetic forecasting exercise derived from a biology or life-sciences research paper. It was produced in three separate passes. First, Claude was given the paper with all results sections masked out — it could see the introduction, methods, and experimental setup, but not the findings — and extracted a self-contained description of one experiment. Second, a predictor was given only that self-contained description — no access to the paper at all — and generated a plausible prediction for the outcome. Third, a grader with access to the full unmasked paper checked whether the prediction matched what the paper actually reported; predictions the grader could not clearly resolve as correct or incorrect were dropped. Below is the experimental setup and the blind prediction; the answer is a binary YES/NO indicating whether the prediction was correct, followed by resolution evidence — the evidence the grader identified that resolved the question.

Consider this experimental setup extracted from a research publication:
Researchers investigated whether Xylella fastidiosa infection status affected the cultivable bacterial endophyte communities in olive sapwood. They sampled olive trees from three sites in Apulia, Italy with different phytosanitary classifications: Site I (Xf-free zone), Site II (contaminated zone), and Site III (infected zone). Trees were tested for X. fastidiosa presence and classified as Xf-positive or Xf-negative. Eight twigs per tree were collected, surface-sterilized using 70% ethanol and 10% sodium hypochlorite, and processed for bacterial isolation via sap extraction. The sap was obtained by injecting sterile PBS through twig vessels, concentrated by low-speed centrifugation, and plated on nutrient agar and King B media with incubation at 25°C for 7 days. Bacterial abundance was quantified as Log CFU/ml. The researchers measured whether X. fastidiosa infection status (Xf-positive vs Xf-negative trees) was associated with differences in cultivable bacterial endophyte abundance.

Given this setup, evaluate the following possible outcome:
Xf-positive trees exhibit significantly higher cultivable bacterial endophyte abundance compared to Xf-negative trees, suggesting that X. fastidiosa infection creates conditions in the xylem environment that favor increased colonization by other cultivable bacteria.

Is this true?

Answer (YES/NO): NO